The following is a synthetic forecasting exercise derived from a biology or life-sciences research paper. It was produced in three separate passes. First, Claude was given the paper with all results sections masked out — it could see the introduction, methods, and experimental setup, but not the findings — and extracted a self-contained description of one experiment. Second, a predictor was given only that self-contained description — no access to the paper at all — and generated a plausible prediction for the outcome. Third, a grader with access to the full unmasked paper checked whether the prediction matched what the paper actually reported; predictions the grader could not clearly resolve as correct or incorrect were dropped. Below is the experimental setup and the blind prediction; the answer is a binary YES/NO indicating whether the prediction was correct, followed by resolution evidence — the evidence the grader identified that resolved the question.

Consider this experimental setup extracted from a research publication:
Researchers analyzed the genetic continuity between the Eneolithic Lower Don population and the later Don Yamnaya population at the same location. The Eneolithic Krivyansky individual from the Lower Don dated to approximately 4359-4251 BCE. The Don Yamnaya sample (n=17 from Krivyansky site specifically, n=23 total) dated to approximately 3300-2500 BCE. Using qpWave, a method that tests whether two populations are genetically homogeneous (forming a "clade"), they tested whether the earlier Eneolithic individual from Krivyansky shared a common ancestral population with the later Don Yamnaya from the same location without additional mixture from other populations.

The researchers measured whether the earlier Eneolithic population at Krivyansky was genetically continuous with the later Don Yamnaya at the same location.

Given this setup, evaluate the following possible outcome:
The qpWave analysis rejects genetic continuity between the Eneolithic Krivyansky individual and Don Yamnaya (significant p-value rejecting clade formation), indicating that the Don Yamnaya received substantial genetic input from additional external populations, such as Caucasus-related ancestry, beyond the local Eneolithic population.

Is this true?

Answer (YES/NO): YES